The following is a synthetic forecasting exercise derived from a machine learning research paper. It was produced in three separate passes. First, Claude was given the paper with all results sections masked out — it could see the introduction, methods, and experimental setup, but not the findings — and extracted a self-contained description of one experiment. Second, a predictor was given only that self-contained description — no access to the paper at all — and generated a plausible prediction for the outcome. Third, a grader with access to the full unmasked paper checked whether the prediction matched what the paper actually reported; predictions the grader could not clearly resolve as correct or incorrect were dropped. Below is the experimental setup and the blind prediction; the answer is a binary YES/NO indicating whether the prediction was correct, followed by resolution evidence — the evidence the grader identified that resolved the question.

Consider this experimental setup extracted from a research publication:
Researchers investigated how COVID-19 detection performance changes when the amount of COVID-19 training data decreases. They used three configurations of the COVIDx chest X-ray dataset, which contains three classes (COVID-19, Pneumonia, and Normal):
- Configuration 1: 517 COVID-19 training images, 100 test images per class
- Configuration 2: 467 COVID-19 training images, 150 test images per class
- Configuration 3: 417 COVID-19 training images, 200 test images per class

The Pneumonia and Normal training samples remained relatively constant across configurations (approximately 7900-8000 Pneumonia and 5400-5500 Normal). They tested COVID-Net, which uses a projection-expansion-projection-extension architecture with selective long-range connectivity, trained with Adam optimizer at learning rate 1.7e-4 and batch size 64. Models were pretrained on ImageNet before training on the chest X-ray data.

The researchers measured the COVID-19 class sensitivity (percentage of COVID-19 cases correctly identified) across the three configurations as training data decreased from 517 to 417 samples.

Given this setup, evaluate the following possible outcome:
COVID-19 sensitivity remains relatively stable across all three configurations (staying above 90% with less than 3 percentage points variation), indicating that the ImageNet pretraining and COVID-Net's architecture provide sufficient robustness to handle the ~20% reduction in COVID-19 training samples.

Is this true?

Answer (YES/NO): YES